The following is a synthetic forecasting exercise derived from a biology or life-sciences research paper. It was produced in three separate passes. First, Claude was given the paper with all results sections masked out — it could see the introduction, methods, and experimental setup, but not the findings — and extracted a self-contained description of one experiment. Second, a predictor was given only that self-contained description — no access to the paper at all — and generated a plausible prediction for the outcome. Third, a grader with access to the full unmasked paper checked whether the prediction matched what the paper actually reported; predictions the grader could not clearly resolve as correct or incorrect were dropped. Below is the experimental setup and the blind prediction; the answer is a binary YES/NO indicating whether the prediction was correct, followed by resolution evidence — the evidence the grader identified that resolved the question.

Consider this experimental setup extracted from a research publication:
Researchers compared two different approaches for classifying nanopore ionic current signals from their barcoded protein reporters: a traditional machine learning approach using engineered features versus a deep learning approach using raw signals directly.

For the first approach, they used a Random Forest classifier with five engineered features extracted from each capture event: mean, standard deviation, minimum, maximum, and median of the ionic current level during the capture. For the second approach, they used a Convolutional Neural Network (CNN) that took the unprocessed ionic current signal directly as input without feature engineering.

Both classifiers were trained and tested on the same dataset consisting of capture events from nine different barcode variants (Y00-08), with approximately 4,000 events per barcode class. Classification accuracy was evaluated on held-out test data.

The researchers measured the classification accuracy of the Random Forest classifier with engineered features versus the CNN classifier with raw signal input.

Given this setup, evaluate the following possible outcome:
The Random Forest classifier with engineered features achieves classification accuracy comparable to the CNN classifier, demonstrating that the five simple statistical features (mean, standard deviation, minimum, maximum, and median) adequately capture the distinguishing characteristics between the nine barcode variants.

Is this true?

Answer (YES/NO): YES